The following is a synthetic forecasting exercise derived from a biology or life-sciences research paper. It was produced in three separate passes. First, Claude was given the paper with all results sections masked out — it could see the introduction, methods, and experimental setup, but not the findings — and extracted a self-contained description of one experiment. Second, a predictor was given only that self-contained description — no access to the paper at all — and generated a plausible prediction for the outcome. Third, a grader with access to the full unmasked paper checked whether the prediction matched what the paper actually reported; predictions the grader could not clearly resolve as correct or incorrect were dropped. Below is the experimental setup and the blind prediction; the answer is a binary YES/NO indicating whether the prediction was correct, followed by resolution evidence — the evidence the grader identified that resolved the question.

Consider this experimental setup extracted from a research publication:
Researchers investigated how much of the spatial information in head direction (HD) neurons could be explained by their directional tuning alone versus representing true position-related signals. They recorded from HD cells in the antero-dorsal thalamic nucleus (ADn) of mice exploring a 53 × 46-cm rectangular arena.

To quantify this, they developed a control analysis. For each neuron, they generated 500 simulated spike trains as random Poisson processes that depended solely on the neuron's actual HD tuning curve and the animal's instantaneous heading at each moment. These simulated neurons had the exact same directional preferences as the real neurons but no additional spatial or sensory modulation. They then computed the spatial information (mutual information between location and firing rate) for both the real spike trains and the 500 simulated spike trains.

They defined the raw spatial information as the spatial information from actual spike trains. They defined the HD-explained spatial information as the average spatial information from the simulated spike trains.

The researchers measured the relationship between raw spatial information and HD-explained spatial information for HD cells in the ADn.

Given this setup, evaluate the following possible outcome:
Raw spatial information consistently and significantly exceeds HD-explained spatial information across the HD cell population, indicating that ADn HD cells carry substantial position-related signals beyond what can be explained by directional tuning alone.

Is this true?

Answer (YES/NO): NO